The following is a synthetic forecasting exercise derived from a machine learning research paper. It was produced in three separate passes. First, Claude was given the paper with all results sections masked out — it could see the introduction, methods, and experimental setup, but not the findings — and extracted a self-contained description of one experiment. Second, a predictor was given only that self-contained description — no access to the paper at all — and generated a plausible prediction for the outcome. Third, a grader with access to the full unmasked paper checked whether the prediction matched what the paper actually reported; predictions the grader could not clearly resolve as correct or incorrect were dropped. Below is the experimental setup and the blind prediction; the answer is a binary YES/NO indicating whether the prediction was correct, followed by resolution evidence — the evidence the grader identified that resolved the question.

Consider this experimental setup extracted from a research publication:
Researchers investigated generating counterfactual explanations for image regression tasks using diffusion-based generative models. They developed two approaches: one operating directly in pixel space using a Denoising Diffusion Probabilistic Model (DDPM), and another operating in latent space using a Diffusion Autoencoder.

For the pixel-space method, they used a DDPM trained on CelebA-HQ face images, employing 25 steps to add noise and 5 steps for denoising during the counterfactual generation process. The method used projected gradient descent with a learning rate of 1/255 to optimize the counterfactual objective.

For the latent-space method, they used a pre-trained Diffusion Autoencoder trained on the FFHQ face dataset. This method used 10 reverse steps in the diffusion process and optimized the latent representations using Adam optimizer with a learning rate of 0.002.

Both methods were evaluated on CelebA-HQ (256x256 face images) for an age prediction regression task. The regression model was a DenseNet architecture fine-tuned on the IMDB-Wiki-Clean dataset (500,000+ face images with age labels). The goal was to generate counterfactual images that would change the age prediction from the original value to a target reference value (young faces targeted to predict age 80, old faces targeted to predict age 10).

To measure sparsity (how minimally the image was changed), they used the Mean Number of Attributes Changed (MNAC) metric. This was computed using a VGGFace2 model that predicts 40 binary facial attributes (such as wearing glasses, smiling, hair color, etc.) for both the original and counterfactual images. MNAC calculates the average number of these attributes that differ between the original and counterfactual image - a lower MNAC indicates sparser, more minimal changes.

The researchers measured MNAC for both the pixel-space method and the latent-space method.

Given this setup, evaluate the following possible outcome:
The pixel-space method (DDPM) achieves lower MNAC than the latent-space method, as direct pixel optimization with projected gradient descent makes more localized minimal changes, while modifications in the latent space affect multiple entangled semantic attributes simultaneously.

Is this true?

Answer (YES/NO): YES